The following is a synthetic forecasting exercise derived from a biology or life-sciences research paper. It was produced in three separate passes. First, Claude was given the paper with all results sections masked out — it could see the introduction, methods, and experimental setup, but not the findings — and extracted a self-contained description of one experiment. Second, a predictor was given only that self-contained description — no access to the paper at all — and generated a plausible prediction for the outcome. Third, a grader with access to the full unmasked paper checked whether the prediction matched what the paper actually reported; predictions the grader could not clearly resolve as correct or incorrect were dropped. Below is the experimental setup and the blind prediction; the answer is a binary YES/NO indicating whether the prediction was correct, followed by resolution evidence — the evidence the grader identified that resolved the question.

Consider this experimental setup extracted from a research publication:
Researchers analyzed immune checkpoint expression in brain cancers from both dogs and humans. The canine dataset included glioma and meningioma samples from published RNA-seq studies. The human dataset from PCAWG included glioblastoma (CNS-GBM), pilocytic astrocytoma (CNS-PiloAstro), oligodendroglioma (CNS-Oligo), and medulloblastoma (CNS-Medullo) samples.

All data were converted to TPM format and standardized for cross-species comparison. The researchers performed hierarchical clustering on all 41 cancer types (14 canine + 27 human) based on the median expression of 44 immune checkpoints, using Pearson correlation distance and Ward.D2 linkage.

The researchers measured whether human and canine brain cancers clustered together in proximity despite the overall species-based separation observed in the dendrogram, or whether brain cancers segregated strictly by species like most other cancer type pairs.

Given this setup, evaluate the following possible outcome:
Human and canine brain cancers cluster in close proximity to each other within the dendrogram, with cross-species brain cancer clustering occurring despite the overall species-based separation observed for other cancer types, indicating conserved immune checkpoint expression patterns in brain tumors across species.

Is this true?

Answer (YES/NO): YES